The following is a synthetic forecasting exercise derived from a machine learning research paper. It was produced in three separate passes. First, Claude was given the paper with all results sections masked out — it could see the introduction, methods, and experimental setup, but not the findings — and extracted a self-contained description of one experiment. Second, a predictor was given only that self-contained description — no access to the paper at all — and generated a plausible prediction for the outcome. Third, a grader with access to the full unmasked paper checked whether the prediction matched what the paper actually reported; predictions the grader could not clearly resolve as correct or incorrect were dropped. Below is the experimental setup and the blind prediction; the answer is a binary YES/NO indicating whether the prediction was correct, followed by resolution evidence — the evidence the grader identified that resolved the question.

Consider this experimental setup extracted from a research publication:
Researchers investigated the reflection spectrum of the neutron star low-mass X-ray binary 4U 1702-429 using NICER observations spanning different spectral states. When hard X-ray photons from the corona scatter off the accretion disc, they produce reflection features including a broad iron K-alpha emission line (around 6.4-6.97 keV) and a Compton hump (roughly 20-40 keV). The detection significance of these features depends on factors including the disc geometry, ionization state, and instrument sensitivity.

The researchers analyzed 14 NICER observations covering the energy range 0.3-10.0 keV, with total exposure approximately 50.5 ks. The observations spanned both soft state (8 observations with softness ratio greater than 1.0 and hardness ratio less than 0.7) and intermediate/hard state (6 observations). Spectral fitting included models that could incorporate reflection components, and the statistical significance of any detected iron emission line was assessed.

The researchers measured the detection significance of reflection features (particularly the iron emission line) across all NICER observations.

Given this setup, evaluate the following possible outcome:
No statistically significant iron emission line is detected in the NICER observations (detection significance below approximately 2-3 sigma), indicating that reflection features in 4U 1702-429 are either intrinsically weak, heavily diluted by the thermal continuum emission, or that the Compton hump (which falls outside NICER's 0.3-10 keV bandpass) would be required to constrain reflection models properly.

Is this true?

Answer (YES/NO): NO